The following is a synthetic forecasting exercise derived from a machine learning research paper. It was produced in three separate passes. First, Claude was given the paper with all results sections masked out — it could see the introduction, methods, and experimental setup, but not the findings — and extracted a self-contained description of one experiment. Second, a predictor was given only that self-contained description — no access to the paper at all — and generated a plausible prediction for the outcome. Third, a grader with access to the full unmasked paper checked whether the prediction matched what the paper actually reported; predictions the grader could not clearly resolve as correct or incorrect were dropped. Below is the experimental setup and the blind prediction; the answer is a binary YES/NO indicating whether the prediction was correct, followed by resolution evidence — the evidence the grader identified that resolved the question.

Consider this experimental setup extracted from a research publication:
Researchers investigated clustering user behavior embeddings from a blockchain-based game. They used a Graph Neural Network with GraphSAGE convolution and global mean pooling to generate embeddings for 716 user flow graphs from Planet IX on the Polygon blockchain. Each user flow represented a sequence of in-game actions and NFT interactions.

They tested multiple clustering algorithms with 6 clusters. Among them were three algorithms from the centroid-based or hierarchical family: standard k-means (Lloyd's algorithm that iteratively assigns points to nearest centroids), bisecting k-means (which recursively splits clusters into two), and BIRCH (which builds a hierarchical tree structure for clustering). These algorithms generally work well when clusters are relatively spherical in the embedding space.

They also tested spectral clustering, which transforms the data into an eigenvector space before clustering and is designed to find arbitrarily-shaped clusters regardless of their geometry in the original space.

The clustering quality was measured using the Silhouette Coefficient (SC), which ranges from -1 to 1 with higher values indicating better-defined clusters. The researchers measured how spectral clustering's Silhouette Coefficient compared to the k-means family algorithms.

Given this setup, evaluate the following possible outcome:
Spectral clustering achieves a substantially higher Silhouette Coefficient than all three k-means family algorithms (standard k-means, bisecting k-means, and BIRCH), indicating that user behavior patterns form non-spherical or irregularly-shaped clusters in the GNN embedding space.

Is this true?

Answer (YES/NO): NO